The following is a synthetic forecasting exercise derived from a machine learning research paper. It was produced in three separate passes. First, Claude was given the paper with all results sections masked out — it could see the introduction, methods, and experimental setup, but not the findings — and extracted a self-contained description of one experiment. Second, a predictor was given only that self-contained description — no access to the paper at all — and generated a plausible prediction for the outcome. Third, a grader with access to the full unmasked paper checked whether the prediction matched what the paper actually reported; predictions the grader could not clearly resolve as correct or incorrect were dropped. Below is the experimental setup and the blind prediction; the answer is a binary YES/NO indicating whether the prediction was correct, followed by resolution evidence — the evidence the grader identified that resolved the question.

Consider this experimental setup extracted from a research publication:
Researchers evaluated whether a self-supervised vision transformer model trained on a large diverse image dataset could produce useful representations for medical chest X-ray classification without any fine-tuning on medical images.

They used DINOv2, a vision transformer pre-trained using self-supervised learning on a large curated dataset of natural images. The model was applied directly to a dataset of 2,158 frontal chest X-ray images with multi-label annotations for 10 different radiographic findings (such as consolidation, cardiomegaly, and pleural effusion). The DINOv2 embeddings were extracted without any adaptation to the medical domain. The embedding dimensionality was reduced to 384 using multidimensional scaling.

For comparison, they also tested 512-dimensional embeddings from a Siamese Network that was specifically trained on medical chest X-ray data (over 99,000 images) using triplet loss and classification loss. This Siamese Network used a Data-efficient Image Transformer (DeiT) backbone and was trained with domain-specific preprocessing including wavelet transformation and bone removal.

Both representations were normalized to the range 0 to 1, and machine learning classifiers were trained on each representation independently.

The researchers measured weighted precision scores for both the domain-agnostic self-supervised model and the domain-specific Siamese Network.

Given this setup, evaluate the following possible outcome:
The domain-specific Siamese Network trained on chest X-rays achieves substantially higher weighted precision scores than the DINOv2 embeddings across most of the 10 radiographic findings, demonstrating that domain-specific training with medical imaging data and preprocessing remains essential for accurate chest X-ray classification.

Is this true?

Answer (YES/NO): NO